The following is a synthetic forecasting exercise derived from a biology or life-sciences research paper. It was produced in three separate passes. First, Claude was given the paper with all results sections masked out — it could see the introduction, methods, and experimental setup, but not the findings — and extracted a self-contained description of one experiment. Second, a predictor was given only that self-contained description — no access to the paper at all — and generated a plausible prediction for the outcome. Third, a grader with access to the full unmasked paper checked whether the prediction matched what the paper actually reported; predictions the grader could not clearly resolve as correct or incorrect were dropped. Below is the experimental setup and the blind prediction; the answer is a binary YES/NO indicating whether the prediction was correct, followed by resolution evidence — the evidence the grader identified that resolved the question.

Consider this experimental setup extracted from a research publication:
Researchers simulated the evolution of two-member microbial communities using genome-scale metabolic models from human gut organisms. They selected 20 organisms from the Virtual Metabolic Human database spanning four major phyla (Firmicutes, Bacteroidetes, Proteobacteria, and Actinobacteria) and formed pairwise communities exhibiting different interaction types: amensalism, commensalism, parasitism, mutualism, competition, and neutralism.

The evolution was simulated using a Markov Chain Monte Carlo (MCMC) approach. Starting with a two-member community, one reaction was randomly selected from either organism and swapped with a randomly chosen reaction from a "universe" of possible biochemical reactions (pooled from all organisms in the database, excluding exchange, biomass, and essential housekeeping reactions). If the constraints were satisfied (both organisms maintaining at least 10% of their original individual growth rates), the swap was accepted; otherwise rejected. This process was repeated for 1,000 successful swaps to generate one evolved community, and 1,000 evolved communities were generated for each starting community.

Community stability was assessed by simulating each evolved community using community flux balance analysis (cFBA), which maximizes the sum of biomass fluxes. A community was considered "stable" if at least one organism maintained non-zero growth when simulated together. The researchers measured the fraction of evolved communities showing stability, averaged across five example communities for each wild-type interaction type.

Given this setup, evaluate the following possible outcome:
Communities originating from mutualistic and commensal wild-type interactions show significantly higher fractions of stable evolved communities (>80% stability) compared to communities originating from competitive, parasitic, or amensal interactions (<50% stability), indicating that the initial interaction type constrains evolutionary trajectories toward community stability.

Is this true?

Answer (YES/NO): NO